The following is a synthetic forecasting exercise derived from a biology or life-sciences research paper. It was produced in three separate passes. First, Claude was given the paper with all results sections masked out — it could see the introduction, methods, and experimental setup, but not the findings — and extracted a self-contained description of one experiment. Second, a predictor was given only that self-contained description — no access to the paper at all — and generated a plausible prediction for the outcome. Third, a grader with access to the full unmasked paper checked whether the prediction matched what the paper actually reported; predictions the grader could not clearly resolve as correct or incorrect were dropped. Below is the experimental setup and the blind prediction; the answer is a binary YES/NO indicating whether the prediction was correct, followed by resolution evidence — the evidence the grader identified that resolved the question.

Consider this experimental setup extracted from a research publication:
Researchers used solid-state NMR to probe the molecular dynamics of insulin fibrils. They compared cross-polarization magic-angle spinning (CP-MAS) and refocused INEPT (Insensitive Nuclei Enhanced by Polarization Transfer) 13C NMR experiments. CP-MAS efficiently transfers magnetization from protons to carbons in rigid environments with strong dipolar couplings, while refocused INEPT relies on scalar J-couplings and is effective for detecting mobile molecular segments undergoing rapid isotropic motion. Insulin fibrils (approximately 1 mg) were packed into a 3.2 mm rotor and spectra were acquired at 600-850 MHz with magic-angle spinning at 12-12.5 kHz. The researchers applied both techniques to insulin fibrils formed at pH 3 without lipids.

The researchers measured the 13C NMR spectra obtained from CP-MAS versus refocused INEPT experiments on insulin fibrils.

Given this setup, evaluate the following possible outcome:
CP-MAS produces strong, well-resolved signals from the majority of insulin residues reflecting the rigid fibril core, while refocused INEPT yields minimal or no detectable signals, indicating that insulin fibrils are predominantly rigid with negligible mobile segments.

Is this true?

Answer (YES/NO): YES